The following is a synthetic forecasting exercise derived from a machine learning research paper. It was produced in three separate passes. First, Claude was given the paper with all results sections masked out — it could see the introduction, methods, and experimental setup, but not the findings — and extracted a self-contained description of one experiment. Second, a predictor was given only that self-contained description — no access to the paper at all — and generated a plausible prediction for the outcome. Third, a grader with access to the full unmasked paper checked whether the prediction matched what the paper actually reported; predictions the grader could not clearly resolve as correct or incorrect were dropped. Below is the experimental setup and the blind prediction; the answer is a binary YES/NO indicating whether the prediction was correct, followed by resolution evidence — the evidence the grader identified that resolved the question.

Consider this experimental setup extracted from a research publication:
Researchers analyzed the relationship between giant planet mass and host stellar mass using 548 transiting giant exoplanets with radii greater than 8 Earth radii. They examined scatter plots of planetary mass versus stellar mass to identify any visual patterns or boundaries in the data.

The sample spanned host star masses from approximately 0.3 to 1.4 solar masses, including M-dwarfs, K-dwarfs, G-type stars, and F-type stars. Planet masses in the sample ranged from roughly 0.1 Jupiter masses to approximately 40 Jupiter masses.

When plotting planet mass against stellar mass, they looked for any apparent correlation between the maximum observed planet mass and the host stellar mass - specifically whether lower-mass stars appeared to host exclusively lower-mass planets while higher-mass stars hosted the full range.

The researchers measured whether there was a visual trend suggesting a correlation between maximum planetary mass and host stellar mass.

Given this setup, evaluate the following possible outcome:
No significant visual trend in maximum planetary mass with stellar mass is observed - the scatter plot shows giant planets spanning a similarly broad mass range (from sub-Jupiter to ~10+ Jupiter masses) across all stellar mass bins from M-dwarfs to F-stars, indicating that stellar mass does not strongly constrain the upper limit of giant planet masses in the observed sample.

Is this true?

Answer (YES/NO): NO